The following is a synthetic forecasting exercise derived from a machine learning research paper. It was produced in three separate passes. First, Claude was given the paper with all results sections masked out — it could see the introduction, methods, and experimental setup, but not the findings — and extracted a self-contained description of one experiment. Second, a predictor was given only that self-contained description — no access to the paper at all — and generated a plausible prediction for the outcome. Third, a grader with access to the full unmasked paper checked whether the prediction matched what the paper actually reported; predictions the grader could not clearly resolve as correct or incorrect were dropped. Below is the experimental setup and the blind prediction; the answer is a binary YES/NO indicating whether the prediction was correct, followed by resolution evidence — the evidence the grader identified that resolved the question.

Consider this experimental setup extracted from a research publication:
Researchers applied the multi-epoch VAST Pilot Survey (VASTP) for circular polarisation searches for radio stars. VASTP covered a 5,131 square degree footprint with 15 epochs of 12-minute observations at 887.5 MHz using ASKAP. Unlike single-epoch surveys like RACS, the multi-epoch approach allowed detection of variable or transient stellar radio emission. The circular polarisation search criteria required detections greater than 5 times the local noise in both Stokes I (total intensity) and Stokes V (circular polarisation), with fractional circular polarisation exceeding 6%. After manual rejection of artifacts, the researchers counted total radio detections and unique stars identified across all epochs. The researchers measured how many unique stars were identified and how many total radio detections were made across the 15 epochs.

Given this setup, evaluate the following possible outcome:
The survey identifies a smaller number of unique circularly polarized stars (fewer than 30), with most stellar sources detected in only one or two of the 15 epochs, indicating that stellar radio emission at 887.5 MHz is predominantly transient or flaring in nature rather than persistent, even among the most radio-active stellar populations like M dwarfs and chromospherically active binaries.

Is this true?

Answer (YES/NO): NO